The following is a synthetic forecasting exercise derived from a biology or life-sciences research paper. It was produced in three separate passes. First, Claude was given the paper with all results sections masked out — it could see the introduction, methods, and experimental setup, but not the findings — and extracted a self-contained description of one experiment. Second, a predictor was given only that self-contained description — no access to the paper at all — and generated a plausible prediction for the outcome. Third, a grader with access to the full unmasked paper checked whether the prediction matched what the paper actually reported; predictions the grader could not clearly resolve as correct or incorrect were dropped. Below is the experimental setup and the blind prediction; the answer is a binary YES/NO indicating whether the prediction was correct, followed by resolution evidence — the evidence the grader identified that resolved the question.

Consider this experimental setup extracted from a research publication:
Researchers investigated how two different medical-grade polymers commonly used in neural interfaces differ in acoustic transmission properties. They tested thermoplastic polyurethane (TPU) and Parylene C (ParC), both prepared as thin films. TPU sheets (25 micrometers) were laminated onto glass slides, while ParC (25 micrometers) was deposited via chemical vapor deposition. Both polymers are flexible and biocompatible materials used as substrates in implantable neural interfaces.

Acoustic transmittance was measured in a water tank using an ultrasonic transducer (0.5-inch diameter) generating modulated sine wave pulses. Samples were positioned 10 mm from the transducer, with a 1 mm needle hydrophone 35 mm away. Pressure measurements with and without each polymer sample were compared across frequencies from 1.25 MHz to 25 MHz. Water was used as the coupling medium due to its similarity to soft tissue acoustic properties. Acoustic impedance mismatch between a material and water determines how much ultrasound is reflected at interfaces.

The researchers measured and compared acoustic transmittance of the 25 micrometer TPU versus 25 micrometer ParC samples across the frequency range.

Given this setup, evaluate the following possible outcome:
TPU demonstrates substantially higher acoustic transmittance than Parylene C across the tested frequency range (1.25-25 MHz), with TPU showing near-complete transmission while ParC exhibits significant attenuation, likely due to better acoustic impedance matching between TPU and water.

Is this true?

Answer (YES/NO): NO